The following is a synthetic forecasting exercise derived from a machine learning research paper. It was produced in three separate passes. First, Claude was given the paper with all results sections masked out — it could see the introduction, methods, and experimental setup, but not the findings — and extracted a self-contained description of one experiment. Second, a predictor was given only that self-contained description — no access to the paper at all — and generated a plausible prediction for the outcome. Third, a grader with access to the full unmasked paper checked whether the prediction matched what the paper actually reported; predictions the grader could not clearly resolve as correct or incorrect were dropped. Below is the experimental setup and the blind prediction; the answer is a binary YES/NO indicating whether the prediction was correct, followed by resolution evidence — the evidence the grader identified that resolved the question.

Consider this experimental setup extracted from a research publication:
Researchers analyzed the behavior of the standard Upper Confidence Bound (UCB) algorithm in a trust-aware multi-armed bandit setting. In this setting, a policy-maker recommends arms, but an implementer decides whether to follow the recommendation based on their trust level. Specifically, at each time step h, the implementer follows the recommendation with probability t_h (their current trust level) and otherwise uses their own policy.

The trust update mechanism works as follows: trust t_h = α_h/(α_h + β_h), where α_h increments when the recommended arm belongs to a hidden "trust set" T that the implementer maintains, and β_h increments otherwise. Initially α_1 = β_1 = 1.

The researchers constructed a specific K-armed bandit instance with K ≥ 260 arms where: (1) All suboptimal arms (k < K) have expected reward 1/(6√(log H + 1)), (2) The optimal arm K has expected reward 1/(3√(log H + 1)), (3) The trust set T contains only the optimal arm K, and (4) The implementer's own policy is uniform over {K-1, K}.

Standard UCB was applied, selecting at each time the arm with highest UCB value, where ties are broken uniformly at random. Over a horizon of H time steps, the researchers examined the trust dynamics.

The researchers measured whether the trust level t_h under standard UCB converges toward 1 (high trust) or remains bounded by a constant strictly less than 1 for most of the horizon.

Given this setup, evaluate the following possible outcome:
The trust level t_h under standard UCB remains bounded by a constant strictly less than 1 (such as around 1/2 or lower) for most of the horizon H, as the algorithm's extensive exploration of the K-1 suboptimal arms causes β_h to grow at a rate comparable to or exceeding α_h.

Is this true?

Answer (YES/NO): NO